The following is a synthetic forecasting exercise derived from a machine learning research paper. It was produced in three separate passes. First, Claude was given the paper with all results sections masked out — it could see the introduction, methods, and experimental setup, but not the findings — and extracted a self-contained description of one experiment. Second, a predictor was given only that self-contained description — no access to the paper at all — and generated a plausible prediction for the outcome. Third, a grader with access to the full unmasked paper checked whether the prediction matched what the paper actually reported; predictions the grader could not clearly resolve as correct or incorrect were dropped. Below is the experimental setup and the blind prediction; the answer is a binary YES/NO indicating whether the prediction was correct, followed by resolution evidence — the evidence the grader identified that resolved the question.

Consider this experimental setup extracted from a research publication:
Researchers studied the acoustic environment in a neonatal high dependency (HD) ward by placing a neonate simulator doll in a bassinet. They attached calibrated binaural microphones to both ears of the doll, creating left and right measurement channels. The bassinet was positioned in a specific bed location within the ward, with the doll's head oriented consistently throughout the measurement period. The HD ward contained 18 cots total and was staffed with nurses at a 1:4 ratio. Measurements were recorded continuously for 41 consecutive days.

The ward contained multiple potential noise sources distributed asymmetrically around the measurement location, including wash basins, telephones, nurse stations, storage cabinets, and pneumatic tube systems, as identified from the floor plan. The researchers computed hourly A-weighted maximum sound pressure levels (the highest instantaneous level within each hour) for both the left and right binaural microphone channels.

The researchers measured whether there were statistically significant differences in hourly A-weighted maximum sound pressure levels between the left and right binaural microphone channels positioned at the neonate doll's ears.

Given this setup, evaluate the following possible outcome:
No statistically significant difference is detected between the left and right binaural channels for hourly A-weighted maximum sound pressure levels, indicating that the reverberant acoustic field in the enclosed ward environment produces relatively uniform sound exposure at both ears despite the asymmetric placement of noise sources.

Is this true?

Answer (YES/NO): YES